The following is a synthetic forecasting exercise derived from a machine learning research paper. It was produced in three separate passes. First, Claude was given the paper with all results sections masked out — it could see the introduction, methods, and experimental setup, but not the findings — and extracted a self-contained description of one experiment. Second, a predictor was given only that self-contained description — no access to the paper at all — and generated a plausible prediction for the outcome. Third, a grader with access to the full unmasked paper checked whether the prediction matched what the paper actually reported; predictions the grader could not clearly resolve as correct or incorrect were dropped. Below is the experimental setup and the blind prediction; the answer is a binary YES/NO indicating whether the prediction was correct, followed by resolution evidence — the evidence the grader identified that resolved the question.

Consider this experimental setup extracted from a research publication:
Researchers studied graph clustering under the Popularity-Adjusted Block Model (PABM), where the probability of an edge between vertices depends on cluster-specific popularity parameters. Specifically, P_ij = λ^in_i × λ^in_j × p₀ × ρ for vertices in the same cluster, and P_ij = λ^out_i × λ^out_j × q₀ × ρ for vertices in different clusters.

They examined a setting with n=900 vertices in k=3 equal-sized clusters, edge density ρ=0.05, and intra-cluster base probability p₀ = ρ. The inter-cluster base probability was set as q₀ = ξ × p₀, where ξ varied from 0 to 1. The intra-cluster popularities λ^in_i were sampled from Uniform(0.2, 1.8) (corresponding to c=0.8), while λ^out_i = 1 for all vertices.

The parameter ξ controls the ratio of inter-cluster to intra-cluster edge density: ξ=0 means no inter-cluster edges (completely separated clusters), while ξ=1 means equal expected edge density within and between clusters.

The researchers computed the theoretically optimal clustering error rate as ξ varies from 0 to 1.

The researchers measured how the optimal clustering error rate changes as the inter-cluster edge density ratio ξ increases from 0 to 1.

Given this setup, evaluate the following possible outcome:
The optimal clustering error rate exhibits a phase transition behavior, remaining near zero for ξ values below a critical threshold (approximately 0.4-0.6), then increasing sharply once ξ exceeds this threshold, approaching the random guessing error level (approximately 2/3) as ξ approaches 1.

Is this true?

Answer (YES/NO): NO